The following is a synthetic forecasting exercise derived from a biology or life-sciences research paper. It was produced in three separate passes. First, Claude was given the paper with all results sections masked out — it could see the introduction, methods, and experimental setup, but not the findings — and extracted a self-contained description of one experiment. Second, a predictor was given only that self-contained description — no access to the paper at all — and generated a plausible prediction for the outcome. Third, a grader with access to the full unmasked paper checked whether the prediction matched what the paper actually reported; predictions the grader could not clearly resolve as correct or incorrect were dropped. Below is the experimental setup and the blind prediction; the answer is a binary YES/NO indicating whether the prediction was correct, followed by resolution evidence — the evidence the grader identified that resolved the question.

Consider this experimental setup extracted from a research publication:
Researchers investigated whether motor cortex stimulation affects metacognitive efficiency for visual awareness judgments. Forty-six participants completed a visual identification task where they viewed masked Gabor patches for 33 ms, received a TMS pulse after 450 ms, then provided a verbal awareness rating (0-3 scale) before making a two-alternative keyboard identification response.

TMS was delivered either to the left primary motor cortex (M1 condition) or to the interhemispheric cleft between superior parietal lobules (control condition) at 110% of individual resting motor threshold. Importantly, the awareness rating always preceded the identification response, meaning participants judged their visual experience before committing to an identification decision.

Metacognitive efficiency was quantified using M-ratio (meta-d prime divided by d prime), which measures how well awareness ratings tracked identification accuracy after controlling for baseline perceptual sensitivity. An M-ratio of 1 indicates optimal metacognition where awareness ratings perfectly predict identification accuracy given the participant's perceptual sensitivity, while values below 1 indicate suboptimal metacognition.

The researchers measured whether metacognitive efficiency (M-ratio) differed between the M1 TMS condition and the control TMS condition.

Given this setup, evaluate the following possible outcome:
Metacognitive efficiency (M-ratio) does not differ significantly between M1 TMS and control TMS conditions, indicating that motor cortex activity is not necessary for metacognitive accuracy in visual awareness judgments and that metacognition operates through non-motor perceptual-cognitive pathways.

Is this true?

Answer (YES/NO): YES